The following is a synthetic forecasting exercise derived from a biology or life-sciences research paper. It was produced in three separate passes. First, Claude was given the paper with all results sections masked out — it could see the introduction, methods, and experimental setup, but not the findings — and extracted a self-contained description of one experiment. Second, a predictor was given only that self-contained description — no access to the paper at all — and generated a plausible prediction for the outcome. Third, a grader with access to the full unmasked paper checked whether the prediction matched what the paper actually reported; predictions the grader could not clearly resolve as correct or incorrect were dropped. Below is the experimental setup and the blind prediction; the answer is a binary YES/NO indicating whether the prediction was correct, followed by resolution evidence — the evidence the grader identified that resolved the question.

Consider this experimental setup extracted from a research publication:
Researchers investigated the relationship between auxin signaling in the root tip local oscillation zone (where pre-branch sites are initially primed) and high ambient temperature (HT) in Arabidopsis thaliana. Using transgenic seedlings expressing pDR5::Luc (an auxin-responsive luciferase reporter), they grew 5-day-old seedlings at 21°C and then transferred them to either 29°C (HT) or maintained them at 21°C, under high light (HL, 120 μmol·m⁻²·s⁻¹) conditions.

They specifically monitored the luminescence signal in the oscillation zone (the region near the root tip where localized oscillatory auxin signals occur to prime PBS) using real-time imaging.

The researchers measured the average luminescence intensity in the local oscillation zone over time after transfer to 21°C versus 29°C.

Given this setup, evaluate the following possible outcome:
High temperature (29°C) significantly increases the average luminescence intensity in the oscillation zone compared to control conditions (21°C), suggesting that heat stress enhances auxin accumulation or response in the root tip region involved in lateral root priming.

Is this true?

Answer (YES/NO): YES